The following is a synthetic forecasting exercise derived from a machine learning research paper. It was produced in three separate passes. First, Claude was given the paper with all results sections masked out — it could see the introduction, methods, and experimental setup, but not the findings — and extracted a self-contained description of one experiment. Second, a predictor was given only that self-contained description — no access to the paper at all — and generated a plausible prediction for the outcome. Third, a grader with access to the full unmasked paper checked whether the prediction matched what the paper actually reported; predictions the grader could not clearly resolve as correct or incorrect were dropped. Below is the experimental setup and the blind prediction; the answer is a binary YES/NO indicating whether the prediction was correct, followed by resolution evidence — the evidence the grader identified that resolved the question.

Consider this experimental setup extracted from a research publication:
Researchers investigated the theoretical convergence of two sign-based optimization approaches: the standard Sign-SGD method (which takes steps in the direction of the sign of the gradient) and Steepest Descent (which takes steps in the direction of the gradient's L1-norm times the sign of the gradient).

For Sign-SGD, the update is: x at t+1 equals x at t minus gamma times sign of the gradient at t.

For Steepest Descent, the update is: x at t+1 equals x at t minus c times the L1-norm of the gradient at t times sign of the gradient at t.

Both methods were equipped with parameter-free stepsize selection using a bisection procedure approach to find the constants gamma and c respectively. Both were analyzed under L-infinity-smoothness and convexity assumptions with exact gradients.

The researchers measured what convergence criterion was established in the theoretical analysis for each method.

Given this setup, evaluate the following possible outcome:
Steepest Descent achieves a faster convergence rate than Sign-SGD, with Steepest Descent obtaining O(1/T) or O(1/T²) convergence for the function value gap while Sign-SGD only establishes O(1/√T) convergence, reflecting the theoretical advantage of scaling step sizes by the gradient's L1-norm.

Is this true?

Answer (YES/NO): NO